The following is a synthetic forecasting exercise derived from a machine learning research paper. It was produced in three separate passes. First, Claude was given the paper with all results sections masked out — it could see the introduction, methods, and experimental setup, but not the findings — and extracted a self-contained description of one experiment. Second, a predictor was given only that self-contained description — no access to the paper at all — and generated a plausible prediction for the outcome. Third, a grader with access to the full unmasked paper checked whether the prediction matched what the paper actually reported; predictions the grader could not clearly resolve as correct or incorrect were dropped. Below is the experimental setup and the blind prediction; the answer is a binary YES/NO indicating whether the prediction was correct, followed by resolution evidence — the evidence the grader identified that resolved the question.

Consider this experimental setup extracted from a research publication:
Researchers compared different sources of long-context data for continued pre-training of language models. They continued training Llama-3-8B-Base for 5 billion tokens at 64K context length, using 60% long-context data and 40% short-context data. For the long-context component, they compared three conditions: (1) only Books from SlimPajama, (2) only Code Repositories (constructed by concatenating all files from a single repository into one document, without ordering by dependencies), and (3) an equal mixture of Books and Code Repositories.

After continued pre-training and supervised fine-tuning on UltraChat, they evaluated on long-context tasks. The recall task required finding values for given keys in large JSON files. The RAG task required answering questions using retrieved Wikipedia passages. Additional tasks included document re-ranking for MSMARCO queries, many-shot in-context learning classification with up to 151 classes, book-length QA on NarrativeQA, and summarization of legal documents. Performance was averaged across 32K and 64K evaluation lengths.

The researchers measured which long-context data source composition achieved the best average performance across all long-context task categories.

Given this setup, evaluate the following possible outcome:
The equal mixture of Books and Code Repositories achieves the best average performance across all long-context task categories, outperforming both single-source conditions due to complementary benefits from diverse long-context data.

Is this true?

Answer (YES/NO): YES